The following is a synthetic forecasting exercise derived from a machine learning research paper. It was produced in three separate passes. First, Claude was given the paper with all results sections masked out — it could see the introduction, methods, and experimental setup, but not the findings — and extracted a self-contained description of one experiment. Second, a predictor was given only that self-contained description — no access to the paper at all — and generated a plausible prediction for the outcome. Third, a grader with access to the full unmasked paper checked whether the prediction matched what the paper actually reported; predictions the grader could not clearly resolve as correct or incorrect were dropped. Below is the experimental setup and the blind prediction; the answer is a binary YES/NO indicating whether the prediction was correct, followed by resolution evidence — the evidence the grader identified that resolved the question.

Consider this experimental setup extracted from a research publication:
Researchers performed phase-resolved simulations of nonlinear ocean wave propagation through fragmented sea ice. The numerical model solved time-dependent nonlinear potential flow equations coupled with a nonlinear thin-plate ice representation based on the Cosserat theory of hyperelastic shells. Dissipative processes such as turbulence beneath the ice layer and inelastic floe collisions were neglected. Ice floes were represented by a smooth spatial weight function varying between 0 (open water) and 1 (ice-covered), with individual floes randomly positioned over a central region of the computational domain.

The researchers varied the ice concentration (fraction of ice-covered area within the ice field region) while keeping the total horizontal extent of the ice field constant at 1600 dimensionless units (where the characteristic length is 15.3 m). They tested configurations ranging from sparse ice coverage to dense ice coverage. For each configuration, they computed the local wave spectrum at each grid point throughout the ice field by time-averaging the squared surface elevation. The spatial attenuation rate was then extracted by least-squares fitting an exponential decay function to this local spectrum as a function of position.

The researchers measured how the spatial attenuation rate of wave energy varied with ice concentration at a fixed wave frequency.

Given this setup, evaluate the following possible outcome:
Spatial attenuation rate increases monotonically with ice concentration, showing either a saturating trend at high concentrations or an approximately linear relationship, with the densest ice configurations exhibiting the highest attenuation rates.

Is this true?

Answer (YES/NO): NO